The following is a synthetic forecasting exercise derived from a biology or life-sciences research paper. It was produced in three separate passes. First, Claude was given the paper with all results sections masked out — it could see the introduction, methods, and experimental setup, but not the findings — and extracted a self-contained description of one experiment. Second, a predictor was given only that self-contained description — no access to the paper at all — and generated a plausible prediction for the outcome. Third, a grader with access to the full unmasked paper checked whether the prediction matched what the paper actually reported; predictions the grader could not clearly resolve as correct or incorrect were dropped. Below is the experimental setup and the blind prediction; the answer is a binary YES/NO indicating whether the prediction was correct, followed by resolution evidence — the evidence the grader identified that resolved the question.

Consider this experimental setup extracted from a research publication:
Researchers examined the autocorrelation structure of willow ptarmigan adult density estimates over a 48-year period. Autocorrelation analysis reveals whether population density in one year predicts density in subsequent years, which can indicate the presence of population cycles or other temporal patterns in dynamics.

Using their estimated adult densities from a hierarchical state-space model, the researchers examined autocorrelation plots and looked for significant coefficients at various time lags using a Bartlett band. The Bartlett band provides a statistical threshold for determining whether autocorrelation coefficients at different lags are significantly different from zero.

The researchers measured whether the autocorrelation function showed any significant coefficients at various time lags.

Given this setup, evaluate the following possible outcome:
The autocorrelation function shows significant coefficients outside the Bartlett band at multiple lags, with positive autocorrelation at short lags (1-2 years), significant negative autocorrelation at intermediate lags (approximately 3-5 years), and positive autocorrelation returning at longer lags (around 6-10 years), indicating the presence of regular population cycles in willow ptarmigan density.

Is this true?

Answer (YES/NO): NO